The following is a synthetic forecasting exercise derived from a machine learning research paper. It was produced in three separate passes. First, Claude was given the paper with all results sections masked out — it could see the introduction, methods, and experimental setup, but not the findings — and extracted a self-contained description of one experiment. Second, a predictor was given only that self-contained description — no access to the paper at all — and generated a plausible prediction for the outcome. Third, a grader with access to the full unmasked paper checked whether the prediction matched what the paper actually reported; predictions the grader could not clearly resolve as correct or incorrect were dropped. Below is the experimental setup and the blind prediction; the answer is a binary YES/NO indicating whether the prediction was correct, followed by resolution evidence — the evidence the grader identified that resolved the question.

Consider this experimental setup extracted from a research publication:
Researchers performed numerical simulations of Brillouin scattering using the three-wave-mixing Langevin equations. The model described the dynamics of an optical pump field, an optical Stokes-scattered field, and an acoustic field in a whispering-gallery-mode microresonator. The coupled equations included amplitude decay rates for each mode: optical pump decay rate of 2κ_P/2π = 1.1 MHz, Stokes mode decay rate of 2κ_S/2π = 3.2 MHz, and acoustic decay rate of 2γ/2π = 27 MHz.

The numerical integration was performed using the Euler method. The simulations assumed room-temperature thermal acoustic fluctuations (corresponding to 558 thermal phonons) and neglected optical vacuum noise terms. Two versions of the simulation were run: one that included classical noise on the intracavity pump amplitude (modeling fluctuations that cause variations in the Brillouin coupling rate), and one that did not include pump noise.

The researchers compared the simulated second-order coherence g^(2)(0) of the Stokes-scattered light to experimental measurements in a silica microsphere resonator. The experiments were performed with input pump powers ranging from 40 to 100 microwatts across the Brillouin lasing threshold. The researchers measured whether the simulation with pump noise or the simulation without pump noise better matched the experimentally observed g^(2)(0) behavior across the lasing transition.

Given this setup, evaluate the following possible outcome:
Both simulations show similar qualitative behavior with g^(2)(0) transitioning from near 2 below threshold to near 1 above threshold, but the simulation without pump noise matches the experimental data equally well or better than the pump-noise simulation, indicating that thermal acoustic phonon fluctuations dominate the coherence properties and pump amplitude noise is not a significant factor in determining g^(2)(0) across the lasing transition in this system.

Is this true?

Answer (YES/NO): NO